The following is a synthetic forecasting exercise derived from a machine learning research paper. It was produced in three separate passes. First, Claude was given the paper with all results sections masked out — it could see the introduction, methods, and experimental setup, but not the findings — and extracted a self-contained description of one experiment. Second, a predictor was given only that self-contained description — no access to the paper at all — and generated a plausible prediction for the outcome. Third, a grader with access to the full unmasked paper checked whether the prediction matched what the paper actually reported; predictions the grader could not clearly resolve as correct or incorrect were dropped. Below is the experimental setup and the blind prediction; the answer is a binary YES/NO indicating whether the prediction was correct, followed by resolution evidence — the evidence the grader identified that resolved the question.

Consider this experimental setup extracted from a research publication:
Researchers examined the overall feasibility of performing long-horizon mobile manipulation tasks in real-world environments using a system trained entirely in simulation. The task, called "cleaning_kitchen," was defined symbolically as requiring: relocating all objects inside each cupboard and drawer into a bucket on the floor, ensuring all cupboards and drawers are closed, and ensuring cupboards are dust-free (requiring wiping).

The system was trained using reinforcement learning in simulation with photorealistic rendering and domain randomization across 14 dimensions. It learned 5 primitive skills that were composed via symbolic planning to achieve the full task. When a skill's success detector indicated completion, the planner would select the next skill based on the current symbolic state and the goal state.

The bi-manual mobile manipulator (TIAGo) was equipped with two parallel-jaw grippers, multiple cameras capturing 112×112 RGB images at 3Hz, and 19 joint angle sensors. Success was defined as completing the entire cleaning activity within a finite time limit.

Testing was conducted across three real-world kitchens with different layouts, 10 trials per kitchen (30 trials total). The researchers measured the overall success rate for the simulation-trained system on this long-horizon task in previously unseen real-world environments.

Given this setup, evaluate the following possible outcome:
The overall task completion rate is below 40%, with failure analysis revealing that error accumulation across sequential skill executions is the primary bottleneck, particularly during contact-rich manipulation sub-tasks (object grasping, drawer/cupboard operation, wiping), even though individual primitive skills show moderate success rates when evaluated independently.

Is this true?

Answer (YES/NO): NO